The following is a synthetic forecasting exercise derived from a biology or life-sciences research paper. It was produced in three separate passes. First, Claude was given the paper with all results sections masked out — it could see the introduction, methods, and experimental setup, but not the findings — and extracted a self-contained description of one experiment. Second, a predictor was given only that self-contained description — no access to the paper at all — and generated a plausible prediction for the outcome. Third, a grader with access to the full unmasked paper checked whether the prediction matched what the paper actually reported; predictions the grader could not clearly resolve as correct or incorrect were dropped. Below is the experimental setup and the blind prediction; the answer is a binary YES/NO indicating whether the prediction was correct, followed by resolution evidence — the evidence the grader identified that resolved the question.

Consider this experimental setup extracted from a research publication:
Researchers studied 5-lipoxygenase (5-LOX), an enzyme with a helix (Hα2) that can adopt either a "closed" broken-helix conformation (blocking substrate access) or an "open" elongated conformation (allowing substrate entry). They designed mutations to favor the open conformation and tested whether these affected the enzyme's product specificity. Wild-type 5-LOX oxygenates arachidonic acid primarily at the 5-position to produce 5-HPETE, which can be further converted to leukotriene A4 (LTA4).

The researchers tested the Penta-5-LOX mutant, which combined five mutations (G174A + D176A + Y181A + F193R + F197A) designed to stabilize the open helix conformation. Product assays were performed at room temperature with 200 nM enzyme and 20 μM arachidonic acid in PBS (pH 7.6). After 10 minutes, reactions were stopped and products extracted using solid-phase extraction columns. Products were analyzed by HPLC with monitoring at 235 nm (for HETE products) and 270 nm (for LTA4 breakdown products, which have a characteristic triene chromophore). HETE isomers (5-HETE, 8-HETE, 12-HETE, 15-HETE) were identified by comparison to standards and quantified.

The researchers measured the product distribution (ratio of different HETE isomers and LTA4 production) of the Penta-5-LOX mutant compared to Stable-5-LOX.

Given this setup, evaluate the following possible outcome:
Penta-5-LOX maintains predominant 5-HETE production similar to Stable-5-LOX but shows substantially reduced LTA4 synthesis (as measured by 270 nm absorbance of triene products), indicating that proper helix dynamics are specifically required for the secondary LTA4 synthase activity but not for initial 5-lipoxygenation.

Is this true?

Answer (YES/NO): NO